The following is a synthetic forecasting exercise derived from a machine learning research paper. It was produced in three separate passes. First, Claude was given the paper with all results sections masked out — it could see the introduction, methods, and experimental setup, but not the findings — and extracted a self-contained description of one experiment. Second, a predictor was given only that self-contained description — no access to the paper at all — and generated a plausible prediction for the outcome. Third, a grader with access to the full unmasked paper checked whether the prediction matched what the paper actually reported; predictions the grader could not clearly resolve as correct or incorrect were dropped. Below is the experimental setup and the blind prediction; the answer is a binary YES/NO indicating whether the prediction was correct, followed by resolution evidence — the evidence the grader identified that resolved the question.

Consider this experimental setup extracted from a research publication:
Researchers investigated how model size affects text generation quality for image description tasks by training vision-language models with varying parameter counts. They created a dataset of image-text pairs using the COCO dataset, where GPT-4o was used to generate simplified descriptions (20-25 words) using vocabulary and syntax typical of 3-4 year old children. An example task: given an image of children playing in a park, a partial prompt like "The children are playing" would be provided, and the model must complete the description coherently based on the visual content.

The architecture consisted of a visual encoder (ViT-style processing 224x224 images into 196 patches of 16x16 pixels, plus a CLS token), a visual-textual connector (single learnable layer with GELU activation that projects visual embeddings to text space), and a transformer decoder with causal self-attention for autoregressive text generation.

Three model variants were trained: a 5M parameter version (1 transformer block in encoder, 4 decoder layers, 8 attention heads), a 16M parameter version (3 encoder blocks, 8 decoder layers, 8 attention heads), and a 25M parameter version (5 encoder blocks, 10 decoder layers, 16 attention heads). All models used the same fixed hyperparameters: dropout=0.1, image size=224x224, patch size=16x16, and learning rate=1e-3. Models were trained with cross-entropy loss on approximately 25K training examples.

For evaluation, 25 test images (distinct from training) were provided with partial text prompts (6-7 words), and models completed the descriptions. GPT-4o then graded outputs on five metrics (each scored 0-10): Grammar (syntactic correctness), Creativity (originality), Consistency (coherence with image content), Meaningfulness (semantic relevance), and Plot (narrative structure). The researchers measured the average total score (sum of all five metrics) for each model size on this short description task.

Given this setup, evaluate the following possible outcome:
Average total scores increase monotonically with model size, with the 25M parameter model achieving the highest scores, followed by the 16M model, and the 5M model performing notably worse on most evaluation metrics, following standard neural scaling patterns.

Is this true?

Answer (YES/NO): YES